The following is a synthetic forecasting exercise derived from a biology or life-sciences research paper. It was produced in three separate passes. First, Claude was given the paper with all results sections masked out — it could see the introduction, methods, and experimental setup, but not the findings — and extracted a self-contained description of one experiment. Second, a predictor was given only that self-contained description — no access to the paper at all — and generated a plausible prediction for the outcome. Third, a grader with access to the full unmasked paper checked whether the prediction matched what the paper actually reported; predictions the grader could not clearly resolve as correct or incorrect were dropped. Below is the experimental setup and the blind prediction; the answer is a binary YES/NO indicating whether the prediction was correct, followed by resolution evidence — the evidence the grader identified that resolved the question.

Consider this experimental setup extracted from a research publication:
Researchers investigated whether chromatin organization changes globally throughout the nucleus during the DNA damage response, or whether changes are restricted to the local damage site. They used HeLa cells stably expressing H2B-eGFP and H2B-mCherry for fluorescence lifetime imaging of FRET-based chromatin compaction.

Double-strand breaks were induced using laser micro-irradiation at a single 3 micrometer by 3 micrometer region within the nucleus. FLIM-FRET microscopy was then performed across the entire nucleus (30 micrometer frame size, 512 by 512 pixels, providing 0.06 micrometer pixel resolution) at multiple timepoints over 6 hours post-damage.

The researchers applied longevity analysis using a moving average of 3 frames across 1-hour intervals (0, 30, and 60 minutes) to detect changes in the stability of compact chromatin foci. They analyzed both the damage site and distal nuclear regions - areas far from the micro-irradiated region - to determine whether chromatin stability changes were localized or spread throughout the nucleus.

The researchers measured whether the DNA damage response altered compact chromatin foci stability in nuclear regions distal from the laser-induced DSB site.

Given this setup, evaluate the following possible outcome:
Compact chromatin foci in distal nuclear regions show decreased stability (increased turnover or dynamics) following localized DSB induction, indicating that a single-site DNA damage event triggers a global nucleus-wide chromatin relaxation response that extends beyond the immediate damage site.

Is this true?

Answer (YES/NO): NO